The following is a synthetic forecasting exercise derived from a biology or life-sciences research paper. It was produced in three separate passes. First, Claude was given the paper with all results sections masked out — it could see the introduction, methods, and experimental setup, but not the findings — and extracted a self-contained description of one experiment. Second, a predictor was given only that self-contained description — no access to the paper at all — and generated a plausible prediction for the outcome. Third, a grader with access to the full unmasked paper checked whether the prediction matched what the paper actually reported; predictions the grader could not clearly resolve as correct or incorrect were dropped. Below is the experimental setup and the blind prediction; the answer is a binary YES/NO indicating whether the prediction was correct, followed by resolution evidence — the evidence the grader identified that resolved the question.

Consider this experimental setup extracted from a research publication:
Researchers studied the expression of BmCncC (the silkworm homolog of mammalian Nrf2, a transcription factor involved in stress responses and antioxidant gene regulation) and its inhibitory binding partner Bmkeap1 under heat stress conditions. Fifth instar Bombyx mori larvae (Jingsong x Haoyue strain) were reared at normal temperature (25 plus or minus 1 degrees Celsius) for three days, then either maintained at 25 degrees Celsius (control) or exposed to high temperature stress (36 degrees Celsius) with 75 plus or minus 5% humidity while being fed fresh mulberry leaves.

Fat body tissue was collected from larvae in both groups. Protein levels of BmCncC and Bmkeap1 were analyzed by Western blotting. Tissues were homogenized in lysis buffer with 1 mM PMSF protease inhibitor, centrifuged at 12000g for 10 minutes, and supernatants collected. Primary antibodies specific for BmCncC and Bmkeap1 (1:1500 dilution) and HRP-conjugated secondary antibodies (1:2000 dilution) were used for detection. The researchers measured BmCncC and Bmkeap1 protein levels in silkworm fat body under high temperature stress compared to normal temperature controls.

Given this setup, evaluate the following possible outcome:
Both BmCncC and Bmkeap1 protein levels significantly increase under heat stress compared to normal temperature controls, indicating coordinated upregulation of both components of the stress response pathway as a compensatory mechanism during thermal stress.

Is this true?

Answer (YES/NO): NO